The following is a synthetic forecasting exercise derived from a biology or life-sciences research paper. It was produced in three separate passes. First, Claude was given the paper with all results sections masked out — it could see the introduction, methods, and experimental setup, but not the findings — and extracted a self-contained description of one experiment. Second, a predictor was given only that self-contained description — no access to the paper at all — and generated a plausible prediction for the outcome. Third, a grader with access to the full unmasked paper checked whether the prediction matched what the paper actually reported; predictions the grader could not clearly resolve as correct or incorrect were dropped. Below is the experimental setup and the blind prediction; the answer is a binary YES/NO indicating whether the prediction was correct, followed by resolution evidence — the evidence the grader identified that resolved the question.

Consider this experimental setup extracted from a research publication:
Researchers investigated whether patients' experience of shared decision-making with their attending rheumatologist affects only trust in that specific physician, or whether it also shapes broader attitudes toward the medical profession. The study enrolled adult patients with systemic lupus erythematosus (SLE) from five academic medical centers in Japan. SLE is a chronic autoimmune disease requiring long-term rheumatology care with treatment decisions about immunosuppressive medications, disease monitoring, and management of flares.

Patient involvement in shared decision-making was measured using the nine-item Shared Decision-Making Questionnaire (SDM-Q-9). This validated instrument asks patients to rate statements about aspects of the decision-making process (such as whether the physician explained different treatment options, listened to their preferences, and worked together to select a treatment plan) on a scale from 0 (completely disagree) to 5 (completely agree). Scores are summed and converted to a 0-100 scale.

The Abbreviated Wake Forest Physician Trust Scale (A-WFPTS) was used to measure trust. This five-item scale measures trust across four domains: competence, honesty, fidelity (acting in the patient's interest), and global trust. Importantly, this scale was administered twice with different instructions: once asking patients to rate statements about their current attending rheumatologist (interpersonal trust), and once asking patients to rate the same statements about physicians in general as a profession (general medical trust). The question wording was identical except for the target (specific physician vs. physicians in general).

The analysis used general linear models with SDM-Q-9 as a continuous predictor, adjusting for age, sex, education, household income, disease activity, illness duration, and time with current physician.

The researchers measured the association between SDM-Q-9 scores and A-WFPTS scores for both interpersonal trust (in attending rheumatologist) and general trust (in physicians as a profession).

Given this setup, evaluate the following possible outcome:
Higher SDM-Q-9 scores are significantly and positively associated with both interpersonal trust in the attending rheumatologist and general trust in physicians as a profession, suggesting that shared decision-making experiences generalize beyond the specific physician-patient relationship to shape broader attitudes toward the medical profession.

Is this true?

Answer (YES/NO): YES